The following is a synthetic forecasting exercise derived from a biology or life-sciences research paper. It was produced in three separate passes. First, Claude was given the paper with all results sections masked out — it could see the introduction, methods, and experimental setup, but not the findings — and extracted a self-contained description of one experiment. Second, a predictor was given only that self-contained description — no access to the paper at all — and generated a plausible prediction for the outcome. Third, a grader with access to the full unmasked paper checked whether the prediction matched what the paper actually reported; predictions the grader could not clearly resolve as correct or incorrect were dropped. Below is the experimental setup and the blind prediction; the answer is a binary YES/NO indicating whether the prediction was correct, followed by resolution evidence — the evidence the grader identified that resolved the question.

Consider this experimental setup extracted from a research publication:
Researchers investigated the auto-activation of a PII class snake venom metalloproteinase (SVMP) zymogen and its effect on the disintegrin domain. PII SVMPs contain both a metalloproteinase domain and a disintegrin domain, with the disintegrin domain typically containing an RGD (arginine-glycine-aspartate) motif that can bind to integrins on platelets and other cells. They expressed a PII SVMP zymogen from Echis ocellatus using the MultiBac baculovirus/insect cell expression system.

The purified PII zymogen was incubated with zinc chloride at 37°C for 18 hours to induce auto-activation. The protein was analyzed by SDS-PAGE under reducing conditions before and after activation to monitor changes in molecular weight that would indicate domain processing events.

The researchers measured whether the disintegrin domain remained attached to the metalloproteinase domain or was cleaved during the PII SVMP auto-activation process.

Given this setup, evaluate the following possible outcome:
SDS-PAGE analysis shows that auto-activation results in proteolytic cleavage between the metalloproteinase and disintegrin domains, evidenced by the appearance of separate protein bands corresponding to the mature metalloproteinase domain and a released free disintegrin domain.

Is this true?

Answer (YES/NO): NO